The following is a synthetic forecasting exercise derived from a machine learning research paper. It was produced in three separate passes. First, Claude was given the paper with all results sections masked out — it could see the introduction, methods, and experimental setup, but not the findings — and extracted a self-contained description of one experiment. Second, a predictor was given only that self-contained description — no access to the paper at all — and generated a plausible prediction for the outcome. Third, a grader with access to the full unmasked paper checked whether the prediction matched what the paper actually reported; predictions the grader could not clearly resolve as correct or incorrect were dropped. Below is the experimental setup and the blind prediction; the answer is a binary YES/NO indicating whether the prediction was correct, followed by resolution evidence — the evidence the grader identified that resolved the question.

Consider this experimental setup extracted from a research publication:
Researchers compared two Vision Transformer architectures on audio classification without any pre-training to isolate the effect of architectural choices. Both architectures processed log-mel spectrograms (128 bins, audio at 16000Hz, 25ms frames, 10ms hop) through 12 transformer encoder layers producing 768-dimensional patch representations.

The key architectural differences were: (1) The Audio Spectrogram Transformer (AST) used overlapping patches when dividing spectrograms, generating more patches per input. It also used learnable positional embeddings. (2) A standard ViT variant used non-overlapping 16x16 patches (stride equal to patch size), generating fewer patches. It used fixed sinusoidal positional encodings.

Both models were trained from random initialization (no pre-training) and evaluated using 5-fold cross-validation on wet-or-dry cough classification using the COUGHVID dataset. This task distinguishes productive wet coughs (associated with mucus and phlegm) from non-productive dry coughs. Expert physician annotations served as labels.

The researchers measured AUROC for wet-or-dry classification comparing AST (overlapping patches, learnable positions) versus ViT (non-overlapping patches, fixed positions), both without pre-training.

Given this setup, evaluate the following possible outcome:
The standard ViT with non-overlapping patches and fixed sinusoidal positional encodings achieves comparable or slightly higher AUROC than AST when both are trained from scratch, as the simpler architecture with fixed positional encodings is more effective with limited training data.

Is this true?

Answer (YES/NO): YES